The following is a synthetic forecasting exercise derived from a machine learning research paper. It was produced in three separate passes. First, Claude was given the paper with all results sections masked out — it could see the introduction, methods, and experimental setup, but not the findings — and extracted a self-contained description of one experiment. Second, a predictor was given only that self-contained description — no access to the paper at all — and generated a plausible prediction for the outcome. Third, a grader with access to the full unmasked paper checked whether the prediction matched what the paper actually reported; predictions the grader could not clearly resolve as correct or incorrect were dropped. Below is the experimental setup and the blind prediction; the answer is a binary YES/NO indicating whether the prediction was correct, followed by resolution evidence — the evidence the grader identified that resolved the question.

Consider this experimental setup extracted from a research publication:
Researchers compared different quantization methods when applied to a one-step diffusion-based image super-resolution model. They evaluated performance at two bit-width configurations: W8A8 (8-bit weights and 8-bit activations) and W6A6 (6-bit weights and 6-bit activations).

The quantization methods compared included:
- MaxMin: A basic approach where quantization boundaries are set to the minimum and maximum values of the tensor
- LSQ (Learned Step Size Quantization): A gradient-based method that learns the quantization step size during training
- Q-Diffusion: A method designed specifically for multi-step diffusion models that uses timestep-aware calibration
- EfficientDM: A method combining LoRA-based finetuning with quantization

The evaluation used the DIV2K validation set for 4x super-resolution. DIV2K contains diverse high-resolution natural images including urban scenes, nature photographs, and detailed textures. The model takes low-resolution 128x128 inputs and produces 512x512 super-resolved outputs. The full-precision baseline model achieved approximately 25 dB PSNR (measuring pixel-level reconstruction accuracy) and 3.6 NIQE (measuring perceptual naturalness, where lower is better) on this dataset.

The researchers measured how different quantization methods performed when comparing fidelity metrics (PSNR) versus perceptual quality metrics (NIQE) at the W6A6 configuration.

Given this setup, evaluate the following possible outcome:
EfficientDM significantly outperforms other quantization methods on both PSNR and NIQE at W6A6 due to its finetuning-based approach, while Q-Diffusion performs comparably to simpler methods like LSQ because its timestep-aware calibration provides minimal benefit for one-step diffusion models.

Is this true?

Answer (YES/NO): NO